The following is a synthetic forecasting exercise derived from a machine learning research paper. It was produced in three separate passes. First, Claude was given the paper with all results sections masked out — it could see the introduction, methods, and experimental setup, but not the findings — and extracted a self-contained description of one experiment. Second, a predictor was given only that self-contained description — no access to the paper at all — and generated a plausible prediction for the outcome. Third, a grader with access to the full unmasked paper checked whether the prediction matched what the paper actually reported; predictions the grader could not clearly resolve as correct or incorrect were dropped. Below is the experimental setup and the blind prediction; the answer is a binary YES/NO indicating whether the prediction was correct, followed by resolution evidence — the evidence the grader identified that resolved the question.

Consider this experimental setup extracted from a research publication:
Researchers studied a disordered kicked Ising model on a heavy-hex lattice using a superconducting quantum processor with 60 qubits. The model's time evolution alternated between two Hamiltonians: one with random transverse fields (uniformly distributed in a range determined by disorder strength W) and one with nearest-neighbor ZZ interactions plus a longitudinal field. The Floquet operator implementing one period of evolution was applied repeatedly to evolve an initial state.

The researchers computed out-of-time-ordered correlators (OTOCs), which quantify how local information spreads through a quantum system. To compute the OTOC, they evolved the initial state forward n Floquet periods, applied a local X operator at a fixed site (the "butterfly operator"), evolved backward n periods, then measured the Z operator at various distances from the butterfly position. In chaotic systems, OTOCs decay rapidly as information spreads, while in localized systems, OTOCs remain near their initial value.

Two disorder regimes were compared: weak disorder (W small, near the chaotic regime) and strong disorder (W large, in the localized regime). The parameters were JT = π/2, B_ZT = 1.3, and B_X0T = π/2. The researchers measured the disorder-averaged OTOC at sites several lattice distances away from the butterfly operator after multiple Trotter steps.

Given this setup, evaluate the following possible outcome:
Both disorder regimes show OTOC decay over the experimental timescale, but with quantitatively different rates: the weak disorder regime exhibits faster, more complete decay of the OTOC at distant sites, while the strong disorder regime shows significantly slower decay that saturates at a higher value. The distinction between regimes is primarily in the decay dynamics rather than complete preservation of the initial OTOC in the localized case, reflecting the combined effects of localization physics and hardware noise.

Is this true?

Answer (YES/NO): NO